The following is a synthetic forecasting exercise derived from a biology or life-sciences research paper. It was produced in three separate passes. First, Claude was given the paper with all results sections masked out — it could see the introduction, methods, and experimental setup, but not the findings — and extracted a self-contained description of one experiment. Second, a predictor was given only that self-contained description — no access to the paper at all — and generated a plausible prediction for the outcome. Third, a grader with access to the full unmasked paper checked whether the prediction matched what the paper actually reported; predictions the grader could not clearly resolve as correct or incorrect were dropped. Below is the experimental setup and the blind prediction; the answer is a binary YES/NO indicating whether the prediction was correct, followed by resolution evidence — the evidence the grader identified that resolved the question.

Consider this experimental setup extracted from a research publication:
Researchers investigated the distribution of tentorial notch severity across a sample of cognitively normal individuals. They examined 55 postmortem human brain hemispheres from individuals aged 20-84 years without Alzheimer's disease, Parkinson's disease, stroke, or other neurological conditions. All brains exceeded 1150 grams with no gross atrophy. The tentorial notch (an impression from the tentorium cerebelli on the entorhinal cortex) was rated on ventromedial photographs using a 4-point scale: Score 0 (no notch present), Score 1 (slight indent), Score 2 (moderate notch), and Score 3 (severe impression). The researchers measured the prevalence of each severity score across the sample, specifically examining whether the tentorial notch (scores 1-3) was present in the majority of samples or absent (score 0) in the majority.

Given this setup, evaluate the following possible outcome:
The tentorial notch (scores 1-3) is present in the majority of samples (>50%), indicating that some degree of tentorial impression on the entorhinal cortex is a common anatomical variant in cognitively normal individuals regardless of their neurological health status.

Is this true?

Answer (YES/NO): YES